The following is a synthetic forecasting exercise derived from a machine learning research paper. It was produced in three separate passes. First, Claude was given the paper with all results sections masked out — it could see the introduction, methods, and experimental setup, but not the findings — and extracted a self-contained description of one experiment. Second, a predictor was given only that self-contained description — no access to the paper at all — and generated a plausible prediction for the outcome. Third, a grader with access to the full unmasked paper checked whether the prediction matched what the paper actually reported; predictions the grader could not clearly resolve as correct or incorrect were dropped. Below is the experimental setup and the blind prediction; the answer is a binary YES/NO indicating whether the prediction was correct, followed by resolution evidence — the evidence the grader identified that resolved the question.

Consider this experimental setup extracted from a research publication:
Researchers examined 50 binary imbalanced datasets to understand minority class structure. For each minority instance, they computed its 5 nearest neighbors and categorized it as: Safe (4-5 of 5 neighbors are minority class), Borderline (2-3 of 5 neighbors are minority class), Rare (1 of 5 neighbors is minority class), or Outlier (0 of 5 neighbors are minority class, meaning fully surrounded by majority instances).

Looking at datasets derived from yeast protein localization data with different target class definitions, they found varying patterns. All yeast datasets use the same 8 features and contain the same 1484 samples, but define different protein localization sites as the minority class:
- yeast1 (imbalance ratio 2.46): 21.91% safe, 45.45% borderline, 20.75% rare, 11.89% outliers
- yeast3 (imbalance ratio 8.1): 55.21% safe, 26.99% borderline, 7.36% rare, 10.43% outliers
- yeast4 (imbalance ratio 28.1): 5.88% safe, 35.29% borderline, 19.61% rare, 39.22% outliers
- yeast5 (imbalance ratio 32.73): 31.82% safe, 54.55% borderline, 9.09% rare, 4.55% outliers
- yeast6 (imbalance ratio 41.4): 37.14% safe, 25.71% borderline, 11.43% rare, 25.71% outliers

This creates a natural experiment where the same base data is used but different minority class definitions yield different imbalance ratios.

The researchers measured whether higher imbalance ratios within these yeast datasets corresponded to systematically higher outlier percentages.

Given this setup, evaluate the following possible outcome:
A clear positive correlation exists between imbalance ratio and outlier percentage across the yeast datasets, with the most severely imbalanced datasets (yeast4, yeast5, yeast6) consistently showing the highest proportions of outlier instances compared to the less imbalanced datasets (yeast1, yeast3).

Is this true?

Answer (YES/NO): NO